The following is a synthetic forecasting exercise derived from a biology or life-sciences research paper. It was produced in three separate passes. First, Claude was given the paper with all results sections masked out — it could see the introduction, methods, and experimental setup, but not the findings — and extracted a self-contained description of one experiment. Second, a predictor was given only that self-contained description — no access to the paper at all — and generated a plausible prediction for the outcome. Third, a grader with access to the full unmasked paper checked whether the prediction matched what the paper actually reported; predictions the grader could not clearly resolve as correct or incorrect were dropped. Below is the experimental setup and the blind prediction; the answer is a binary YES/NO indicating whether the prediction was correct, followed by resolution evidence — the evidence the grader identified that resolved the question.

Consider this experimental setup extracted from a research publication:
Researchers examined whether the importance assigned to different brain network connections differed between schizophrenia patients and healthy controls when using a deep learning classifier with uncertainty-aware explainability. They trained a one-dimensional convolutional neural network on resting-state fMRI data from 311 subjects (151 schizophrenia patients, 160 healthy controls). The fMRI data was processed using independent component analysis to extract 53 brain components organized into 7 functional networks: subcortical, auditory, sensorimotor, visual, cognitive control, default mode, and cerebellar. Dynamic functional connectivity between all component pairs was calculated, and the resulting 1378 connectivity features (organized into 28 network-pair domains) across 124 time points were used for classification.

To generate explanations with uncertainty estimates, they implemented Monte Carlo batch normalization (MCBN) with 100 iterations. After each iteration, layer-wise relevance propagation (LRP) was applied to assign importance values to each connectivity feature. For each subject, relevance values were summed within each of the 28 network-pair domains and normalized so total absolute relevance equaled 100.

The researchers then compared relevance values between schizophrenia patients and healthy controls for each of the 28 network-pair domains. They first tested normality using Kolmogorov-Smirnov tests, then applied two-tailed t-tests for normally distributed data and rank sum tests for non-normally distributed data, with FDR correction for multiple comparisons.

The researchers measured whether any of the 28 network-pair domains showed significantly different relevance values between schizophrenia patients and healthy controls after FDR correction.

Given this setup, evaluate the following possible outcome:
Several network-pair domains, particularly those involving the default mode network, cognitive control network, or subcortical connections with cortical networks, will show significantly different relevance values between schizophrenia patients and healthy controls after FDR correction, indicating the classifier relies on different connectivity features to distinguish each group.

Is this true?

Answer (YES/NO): NO